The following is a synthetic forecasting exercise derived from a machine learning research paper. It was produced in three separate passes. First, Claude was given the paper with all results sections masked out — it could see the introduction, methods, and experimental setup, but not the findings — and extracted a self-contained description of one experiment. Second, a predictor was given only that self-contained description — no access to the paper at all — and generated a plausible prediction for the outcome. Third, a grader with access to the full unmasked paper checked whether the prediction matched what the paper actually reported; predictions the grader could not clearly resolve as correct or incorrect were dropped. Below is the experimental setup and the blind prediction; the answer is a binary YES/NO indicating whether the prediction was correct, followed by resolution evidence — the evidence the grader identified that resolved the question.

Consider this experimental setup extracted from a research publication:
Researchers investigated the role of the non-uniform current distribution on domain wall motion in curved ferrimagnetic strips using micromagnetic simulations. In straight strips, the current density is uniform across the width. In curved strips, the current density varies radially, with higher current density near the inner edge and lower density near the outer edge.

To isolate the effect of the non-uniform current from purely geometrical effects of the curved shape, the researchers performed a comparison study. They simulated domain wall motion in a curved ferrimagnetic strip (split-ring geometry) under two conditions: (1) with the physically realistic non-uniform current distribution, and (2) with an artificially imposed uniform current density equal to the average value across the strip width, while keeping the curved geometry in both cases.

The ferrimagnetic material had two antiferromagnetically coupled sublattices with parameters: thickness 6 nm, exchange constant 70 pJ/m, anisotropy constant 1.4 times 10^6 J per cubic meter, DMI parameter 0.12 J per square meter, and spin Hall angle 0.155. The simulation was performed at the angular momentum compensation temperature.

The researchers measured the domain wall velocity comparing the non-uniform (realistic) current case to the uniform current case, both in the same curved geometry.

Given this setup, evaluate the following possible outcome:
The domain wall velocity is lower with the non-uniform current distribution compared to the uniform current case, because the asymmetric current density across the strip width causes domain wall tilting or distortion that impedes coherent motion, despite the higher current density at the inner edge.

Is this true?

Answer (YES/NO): NO